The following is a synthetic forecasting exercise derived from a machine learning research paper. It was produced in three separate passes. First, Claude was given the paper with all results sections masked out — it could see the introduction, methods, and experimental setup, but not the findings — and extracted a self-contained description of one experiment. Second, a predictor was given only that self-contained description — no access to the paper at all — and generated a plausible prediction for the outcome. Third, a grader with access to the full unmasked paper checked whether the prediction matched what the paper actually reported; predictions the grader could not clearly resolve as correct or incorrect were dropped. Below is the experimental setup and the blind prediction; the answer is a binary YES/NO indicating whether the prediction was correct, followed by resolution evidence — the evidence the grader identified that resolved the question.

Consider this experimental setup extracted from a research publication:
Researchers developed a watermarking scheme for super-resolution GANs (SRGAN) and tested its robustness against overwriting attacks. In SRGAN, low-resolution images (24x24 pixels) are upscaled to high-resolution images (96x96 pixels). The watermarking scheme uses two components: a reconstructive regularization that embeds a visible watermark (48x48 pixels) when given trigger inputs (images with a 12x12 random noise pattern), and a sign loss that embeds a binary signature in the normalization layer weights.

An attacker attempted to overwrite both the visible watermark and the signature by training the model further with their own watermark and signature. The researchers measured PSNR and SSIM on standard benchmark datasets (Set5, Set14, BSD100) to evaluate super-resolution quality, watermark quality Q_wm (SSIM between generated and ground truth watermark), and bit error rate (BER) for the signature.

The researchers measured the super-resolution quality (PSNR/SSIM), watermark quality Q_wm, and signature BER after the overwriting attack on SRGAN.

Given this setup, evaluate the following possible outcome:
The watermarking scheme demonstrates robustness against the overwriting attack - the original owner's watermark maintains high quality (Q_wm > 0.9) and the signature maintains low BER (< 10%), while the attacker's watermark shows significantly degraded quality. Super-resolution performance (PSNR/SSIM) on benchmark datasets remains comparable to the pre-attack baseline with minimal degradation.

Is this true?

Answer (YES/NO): NO